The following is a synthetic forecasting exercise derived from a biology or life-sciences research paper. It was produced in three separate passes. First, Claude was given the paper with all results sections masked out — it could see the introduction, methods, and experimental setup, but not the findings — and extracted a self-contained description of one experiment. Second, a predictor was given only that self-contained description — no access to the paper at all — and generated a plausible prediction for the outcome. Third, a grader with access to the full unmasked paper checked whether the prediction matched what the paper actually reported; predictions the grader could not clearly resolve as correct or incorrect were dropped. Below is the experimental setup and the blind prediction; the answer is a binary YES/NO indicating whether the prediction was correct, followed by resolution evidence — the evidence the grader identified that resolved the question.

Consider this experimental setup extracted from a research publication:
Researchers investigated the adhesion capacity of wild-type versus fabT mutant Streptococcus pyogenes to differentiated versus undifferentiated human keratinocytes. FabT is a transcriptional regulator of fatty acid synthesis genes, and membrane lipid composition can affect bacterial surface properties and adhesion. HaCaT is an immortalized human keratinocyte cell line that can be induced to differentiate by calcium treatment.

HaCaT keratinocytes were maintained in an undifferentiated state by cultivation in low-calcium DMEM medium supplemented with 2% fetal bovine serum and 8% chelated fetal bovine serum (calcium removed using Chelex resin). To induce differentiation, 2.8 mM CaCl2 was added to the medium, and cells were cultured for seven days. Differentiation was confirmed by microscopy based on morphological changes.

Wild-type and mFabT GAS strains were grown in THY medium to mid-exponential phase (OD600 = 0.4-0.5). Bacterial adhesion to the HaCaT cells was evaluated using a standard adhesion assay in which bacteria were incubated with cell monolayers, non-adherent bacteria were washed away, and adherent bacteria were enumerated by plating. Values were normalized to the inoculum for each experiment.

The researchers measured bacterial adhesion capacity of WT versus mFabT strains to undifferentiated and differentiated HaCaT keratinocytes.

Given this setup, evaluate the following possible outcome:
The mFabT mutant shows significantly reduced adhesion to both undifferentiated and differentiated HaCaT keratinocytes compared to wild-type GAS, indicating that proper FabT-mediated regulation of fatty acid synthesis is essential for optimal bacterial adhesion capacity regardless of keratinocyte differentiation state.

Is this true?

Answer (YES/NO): NO